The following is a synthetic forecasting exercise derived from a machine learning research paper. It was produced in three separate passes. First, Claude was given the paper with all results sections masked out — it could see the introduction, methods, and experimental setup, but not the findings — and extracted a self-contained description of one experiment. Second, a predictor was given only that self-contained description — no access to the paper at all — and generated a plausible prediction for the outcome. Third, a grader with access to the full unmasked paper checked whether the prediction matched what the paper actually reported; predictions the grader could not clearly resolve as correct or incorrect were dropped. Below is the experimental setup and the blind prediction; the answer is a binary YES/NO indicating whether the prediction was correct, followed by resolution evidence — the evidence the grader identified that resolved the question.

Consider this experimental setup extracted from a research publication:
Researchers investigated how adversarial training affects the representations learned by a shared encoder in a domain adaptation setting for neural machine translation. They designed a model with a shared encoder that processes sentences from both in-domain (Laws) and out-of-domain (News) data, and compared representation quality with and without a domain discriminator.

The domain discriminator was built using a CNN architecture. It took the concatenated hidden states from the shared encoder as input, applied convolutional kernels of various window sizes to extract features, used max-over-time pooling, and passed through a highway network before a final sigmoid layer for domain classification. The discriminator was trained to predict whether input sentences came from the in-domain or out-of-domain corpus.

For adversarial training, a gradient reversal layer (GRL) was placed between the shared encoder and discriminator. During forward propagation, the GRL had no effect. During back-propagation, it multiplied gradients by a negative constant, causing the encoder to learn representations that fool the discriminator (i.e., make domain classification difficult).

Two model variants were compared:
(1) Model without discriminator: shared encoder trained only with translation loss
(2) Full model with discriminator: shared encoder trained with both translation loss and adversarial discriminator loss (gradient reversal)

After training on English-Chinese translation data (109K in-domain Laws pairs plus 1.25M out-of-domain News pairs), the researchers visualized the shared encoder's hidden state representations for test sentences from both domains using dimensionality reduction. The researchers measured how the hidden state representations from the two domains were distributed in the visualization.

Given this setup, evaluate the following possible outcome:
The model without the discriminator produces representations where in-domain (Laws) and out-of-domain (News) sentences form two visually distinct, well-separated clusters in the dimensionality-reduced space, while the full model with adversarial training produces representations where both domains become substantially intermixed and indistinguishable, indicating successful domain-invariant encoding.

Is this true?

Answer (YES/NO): YES